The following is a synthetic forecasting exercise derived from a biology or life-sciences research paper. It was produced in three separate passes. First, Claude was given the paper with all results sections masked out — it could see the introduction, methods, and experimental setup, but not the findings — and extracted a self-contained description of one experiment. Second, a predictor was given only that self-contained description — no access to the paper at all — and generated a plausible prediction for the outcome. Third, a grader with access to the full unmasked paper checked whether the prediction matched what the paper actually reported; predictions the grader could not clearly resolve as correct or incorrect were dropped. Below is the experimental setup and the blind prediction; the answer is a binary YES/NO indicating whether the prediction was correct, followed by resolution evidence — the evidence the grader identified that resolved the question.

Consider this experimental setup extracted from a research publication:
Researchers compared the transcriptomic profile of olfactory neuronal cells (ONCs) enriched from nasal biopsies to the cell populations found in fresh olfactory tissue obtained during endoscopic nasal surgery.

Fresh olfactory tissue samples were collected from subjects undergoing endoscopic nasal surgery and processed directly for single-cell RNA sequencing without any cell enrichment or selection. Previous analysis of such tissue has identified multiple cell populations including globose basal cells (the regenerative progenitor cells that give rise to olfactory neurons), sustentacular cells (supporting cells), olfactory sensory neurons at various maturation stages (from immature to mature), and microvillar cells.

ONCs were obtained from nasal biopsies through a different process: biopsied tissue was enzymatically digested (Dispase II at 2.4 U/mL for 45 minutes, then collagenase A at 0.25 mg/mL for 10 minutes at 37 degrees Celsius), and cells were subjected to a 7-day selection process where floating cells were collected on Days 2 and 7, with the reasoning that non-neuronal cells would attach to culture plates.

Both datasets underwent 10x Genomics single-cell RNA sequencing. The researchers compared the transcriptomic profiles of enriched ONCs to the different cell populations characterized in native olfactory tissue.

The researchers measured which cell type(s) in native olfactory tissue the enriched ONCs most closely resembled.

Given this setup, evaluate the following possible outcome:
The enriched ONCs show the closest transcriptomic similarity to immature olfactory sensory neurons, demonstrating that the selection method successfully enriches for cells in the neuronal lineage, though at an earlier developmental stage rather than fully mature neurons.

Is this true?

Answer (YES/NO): NO